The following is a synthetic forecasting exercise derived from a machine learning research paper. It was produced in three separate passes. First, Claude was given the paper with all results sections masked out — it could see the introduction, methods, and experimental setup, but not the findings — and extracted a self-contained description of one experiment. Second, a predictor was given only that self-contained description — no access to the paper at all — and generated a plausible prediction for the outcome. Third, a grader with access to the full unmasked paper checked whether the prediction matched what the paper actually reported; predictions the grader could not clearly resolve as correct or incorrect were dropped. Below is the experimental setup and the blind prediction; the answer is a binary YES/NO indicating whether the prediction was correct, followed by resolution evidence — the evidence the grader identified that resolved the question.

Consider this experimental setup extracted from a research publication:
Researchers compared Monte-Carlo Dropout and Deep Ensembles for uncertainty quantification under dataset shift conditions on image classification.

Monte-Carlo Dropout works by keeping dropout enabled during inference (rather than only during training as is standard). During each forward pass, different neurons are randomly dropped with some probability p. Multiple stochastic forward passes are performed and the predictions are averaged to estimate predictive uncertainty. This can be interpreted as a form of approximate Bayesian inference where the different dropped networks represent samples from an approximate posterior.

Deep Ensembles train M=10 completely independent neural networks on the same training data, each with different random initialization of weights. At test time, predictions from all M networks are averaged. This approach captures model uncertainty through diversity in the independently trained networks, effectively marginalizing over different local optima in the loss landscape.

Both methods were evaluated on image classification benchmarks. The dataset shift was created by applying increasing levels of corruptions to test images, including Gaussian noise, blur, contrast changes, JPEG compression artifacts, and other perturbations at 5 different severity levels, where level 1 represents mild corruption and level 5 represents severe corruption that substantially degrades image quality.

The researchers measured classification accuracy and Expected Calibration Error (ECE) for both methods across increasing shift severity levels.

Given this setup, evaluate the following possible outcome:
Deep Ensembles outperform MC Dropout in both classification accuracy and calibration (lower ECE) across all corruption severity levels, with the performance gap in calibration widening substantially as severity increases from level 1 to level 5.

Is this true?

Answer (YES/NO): NO